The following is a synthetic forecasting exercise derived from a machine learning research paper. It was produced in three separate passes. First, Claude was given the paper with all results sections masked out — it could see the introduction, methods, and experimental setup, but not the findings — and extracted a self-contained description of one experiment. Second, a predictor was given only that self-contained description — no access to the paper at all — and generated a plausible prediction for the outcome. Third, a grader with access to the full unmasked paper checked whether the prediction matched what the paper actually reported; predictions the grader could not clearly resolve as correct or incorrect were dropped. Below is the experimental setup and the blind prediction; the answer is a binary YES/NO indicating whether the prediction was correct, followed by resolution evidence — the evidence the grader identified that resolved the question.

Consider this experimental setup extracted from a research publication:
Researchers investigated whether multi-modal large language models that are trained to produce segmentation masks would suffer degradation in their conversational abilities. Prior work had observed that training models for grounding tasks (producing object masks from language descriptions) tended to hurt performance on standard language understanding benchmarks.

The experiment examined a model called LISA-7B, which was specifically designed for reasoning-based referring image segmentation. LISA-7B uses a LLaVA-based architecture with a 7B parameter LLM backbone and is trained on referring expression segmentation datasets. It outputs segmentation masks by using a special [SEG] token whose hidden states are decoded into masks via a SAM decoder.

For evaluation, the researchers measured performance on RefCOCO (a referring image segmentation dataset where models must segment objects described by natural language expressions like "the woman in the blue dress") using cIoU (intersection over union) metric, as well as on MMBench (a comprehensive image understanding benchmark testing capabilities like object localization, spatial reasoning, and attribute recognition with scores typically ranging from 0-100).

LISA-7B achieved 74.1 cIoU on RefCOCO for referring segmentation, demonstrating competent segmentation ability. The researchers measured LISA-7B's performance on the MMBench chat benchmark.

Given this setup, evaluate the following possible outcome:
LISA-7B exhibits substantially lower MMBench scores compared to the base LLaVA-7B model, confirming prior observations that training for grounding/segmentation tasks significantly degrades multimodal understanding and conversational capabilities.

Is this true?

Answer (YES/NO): YES